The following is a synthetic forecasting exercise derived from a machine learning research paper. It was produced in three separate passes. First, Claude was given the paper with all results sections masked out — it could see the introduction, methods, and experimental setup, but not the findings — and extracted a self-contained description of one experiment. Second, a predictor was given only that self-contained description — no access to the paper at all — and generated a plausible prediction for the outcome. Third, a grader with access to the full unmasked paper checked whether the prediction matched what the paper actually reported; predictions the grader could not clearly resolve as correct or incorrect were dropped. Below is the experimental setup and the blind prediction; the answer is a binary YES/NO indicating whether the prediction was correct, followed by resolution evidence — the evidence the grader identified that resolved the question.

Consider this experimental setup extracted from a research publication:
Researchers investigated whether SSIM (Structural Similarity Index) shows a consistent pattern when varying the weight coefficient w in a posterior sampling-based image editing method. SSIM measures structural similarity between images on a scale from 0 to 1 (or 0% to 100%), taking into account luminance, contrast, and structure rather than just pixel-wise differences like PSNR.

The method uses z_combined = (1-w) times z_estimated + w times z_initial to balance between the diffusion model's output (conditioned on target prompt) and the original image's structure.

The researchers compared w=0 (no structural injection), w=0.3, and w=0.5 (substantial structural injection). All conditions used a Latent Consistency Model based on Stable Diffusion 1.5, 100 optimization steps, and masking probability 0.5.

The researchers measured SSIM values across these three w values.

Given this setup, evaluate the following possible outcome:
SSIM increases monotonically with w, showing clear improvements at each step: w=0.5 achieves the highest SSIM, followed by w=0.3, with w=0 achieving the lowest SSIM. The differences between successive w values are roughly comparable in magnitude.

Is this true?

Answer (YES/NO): NO